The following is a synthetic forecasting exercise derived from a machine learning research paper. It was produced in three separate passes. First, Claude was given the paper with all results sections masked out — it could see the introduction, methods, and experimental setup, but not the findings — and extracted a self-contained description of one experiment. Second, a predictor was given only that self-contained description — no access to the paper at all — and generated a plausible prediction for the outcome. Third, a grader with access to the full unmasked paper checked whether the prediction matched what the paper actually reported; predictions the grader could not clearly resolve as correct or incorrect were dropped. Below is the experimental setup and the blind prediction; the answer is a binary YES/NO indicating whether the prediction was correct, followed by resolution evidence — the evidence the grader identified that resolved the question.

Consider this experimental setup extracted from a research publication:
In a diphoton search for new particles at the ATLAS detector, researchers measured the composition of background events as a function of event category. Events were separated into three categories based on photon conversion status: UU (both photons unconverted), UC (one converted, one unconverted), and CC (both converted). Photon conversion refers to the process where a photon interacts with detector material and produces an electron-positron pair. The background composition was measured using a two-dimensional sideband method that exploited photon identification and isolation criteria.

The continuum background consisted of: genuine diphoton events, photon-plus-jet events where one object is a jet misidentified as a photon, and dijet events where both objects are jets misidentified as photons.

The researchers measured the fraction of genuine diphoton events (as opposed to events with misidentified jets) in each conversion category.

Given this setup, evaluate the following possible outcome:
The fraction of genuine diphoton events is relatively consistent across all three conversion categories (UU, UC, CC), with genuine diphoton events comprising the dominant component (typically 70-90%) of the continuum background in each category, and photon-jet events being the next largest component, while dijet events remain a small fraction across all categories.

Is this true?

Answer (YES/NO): NO